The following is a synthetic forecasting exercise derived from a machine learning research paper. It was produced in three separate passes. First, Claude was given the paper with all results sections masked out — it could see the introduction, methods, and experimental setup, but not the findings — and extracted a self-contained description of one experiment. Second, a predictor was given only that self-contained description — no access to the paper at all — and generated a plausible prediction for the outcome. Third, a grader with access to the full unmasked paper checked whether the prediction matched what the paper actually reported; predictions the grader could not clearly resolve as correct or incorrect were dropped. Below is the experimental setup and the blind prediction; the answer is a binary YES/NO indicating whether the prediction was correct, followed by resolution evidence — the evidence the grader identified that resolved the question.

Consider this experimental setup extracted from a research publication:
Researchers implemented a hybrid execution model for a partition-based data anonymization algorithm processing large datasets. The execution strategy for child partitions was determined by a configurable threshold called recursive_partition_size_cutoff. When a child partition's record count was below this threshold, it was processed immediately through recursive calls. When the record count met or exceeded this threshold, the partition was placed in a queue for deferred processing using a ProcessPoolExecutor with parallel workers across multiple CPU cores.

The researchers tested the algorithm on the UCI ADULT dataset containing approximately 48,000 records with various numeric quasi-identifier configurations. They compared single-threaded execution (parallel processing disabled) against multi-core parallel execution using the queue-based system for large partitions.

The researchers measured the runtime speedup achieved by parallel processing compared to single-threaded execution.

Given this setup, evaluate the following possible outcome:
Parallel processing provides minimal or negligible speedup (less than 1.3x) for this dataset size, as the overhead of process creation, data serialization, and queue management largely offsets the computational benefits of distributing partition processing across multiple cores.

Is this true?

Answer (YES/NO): YES